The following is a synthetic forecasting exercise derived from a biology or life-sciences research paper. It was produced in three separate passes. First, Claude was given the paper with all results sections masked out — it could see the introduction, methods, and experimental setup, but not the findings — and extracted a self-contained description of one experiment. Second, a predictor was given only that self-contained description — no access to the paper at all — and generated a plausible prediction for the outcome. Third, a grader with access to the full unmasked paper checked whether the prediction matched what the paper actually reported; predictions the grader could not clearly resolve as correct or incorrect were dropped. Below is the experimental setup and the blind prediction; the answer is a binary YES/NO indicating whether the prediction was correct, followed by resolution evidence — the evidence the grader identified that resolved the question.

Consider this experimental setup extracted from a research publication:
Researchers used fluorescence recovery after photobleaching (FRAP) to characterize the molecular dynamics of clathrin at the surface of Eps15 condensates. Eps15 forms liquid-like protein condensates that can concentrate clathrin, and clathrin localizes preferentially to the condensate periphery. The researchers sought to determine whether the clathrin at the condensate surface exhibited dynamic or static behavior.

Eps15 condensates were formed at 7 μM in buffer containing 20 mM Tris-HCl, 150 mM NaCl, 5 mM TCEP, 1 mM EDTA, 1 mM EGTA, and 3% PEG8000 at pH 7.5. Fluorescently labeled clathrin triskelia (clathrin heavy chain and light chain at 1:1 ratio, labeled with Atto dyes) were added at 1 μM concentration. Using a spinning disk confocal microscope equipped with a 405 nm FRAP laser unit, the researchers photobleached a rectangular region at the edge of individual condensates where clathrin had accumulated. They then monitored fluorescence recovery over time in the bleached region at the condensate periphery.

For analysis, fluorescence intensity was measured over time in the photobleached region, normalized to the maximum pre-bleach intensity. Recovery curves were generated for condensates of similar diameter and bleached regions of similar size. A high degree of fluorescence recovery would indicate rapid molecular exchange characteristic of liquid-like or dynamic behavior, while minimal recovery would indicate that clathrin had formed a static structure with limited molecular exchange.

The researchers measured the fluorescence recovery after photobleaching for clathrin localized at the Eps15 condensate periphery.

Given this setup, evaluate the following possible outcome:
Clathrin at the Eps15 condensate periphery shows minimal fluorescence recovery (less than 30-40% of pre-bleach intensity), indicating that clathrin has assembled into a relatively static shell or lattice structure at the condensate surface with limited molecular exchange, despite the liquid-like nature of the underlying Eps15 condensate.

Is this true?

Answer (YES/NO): YES